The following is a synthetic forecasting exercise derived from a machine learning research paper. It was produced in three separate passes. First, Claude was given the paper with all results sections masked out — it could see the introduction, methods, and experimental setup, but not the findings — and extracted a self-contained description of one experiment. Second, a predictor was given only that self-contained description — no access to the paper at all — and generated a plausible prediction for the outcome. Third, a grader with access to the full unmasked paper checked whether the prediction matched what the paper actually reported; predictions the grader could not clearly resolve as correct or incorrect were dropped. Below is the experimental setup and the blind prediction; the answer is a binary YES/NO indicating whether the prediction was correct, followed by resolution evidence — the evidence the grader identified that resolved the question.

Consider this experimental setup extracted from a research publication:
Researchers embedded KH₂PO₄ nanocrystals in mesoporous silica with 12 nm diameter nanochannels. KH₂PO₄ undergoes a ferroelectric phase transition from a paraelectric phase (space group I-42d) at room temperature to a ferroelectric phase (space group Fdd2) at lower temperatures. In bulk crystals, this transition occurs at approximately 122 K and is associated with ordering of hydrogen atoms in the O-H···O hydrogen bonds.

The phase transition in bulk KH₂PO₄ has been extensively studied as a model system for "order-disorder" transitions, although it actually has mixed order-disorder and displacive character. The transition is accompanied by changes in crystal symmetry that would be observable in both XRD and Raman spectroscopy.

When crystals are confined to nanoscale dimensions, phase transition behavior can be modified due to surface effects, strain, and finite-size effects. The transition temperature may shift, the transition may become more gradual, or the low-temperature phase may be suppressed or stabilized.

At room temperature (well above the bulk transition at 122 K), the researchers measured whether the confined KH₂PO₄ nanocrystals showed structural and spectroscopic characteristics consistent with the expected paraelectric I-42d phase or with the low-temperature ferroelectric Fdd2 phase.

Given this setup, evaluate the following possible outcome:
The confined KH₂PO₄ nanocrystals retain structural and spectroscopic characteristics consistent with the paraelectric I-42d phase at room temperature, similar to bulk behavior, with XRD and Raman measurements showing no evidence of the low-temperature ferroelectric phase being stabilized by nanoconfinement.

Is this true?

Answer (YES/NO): YES